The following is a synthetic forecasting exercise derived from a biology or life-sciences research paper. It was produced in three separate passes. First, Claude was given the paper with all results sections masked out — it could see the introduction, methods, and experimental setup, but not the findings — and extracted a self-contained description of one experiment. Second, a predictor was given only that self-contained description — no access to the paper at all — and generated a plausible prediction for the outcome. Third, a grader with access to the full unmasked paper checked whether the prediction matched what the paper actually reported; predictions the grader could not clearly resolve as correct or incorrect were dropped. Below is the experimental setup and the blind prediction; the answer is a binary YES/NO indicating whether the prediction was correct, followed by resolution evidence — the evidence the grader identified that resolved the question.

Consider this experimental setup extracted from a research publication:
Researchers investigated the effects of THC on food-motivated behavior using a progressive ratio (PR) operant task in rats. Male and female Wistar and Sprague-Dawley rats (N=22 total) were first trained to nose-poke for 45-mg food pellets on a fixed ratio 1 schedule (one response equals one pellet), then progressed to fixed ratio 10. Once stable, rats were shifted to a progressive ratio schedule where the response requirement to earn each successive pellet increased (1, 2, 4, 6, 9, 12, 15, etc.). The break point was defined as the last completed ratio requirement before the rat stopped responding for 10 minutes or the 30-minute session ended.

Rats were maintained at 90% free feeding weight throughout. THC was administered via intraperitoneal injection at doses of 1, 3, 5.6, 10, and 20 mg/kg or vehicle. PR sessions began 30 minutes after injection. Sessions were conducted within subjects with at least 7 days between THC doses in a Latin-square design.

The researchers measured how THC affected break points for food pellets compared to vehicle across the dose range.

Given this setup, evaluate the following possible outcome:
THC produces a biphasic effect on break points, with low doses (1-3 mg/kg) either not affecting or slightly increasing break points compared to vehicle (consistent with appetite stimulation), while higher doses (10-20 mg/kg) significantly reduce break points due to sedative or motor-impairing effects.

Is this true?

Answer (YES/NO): NO